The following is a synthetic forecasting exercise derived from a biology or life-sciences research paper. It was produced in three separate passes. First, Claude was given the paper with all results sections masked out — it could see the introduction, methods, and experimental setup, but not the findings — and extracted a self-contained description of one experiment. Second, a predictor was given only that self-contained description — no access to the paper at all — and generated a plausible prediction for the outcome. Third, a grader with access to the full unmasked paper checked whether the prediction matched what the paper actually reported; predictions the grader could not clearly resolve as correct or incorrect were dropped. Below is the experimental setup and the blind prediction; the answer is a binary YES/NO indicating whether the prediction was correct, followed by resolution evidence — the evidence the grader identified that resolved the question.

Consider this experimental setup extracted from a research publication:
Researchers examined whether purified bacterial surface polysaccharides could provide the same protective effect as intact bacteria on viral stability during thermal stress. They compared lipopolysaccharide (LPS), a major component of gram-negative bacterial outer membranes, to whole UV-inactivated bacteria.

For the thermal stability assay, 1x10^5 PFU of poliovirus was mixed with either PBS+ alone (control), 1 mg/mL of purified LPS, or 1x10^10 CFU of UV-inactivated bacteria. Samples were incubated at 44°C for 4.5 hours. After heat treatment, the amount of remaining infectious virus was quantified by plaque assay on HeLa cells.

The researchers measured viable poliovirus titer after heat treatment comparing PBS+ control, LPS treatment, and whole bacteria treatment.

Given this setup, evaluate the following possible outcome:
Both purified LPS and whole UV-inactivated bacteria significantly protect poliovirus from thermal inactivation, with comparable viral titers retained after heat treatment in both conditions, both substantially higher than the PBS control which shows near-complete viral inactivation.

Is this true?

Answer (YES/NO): YES